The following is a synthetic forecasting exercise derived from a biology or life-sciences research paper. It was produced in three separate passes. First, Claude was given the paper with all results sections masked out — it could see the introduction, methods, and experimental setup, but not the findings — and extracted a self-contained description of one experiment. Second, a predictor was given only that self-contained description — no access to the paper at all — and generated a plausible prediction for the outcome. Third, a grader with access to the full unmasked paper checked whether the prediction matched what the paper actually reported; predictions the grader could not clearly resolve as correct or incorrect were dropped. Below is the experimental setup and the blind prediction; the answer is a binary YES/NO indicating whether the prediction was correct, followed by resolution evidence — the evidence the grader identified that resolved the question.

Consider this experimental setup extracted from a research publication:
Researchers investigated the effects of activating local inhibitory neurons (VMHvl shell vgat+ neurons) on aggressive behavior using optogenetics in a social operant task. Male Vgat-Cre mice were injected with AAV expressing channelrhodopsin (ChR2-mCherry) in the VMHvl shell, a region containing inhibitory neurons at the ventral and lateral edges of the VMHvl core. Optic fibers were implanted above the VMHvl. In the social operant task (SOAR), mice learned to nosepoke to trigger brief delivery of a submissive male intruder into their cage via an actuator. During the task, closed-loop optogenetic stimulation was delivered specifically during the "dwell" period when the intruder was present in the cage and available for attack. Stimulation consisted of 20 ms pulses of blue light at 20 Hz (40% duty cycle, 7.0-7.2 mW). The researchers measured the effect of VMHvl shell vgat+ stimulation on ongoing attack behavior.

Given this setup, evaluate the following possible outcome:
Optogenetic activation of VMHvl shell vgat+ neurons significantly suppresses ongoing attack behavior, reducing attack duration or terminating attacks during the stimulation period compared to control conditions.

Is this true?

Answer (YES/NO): YES